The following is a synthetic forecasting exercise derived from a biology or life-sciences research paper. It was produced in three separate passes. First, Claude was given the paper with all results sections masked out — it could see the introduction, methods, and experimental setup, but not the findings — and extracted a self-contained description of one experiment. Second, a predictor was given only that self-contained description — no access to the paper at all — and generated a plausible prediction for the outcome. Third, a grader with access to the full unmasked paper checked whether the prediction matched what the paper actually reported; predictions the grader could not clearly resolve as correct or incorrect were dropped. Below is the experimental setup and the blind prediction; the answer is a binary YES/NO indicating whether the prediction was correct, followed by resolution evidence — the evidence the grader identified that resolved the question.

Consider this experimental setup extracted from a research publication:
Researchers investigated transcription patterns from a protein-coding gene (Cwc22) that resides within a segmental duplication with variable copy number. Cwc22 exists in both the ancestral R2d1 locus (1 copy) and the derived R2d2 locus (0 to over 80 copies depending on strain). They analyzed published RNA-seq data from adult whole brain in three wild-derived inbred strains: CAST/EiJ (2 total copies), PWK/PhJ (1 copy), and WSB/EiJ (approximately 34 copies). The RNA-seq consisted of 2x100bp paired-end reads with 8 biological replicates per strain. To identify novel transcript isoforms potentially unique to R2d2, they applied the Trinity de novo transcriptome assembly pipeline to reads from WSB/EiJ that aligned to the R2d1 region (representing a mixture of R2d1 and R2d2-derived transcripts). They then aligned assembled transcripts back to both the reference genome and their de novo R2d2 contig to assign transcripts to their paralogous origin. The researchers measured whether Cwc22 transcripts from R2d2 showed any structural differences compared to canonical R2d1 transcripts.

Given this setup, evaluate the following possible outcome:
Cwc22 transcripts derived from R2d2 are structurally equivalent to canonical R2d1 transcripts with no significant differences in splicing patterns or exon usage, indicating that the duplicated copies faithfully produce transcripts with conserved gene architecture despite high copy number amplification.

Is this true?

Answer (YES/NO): NO